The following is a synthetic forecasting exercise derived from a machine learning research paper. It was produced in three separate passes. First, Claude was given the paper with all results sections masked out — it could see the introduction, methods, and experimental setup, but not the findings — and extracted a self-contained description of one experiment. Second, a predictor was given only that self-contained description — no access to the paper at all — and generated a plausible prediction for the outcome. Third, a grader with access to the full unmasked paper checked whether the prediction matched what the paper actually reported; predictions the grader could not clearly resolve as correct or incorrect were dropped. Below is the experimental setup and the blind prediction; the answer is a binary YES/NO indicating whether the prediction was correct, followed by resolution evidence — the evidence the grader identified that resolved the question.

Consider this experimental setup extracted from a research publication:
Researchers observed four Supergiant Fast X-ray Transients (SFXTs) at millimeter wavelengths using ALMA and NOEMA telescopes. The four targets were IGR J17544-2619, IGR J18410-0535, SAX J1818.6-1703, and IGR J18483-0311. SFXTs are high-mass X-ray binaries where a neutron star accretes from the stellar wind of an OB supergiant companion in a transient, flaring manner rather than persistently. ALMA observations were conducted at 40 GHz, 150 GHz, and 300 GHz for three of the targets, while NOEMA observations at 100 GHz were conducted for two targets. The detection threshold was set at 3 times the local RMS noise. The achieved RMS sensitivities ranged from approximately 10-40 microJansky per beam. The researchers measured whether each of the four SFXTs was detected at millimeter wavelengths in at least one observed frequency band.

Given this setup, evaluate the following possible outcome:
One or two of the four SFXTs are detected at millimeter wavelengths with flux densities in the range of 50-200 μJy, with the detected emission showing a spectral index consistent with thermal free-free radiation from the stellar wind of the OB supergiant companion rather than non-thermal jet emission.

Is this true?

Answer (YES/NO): NO